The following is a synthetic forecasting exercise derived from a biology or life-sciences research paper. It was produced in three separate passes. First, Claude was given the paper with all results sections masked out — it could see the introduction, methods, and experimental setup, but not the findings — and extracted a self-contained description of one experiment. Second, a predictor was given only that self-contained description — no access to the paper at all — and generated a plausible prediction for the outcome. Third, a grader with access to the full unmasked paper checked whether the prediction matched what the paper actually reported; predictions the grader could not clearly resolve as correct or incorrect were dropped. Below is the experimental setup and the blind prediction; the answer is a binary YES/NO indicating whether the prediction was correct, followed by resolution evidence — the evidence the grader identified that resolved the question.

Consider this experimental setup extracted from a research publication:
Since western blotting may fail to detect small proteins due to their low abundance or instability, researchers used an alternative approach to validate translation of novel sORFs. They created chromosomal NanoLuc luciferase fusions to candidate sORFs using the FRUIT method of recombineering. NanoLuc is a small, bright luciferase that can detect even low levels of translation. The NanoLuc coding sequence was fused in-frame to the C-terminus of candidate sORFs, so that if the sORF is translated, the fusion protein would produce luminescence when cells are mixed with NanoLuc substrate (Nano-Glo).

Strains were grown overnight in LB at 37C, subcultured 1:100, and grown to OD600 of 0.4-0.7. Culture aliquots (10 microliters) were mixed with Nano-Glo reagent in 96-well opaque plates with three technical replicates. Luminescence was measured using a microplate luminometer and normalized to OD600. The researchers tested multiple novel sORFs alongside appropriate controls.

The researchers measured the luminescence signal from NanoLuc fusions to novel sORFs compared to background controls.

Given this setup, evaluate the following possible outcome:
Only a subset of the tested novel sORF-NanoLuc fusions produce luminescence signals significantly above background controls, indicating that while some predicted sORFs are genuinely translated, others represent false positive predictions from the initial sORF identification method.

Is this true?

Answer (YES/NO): NO